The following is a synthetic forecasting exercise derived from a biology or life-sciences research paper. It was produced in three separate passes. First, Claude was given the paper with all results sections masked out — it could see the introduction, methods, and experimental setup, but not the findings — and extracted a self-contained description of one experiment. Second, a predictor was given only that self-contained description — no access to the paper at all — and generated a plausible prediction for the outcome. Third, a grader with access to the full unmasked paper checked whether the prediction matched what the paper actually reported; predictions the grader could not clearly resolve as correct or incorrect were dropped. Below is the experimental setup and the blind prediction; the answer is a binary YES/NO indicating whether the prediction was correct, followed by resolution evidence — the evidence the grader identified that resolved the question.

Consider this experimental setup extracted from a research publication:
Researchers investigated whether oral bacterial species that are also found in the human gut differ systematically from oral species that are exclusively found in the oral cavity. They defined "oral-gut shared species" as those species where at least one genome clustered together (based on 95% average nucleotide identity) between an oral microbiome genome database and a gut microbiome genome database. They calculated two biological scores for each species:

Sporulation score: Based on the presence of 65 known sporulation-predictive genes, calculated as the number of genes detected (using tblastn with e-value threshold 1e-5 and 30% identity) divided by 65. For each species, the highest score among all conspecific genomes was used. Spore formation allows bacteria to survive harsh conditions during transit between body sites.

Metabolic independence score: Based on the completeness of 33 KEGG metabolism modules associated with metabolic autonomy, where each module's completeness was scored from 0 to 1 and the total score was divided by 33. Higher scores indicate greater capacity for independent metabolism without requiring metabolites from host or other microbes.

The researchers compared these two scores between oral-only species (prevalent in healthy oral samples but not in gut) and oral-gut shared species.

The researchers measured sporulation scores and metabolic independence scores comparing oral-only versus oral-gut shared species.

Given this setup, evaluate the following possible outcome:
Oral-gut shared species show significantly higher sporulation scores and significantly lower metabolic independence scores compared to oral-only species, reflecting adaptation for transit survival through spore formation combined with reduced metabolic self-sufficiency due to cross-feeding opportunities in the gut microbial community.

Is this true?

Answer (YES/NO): NO